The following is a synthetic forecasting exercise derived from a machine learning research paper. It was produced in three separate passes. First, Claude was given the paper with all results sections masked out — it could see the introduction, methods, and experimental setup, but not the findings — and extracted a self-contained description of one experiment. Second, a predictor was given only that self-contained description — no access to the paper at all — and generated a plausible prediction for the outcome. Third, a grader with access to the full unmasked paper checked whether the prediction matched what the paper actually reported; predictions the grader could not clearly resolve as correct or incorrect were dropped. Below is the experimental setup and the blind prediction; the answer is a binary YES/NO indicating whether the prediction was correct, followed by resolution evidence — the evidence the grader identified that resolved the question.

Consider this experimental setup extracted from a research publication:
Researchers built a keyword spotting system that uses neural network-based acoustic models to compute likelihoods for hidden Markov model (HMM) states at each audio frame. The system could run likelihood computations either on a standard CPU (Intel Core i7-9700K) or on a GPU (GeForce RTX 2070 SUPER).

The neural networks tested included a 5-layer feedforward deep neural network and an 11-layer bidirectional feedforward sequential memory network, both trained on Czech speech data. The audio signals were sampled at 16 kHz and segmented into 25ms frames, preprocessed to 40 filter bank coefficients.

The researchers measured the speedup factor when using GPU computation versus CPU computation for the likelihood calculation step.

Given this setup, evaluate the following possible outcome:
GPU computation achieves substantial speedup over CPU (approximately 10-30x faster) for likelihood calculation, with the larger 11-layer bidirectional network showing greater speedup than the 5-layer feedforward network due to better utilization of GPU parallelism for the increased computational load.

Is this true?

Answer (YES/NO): NO